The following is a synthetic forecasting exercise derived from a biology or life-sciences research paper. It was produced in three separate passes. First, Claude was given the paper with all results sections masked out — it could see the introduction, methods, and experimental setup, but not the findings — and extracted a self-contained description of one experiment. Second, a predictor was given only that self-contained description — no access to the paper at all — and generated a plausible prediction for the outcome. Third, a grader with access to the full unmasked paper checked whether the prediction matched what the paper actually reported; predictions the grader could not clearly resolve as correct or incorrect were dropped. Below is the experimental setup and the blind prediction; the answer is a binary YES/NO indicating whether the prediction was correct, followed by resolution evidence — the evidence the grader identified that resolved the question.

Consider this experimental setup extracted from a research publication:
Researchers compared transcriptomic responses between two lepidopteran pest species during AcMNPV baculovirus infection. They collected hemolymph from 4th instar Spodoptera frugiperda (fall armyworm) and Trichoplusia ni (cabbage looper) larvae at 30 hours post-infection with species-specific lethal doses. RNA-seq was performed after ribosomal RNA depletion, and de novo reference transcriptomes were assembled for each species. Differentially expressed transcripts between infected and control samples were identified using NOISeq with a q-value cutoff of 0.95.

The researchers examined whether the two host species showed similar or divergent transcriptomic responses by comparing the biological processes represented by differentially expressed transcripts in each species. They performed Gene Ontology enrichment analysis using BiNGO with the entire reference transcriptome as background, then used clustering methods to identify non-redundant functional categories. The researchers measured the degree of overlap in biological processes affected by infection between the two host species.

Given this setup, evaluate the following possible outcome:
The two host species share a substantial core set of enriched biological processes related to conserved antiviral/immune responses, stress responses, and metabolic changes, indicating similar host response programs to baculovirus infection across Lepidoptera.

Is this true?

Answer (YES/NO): YES